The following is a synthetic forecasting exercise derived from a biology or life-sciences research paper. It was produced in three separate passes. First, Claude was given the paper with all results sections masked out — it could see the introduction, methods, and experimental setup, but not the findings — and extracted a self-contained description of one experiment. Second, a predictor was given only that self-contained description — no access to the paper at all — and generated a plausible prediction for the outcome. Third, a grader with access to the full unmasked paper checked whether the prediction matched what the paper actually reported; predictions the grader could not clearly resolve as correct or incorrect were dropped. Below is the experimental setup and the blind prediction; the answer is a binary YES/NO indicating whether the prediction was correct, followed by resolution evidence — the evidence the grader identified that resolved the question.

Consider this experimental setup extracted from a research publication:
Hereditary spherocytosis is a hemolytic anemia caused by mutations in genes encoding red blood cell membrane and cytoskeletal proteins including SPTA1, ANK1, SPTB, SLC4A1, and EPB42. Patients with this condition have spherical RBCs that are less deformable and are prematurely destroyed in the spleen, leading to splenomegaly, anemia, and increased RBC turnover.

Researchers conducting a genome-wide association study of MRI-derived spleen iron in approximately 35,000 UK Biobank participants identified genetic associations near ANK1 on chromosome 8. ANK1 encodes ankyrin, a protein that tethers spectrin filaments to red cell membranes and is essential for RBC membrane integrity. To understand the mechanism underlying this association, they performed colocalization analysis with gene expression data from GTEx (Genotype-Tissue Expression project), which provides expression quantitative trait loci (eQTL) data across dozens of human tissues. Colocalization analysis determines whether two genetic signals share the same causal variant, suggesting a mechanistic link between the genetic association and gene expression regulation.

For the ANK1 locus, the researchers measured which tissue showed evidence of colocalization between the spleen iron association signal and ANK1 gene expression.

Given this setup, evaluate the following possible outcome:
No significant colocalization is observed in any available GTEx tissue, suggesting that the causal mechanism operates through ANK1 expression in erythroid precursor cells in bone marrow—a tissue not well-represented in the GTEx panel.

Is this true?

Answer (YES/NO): NO